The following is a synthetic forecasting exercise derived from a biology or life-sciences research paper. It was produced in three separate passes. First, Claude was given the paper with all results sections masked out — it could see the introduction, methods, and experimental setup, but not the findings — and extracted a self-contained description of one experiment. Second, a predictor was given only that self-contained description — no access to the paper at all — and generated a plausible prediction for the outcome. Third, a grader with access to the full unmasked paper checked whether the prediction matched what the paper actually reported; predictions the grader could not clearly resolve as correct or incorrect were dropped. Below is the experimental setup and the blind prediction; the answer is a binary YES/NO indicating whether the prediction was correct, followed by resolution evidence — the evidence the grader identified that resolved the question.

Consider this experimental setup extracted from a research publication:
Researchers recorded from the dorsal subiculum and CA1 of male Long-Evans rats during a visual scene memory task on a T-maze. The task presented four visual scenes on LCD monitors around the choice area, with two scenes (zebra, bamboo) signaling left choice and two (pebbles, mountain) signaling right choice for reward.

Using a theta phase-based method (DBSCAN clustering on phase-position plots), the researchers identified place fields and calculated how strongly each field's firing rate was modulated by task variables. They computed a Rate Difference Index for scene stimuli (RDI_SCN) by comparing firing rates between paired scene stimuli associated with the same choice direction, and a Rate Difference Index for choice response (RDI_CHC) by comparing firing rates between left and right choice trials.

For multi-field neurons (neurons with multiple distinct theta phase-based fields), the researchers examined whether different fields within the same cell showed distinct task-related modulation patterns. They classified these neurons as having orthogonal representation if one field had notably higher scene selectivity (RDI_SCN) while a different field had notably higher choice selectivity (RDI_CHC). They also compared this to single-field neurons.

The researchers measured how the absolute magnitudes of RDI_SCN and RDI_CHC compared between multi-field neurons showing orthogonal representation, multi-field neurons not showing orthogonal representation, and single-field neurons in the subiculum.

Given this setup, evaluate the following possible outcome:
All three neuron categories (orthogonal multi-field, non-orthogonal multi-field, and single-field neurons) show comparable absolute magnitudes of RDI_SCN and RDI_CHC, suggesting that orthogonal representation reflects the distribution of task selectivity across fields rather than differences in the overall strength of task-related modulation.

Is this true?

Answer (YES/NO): NO